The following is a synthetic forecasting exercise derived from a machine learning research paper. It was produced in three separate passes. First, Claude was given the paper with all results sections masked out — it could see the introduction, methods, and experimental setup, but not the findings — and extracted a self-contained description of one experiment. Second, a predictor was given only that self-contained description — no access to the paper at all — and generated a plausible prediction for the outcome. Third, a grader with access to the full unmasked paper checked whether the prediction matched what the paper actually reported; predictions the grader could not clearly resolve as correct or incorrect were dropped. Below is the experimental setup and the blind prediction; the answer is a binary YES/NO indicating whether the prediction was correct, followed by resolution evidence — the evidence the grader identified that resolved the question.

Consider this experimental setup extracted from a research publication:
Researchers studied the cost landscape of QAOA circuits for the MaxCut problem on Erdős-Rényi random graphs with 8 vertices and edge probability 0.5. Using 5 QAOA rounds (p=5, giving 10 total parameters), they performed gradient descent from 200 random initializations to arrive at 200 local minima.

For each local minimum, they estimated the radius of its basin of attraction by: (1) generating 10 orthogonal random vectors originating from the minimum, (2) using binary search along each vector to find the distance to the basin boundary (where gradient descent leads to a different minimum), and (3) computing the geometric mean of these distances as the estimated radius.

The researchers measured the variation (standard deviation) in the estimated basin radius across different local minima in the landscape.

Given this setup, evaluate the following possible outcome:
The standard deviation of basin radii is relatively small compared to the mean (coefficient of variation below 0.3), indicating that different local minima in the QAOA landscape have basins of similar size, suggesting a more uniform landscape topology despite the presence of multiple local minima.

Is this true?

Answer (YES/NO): YES